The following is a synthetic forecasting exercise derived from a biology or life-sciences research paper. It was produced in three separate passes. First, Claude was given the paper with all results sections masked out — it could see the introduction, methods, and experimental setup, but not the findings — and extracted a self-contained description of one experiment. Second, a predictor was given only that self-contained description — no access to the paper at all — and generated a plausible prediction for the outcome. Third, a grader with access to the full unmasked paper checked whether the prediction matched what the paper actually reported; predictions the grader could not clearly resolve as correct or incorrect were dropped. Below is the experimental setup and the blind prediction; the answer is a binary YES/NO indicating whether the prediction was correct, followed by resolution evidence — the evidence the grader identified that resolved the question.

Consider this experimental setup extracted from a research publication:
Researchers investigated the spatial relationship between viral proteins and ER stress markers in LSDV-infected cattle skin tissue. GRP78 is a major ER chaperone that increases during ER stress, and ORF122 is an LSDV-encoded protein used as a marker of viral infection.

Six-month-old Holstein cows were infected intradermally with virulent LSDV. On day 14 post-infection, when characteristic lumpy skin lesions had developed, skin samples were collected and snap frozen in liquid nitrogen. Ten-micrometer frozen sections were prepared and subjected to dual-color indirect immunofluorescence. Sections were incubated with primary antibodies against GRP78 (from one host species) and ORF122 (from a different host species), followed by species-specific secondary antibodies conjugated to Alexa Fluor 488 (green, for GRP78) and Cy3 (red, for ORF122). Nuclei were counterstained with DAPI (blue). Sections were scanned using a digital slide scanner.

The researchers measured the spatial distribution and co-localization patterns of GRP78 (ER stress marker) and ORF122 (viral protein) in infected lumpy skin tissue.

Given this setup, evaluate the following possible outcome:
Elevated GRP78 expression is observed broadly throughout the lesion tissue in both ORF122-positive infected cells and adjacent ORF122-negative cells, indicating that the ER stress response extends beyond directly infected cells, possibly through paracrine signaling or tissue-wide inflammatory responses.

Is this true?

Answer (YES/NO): NO